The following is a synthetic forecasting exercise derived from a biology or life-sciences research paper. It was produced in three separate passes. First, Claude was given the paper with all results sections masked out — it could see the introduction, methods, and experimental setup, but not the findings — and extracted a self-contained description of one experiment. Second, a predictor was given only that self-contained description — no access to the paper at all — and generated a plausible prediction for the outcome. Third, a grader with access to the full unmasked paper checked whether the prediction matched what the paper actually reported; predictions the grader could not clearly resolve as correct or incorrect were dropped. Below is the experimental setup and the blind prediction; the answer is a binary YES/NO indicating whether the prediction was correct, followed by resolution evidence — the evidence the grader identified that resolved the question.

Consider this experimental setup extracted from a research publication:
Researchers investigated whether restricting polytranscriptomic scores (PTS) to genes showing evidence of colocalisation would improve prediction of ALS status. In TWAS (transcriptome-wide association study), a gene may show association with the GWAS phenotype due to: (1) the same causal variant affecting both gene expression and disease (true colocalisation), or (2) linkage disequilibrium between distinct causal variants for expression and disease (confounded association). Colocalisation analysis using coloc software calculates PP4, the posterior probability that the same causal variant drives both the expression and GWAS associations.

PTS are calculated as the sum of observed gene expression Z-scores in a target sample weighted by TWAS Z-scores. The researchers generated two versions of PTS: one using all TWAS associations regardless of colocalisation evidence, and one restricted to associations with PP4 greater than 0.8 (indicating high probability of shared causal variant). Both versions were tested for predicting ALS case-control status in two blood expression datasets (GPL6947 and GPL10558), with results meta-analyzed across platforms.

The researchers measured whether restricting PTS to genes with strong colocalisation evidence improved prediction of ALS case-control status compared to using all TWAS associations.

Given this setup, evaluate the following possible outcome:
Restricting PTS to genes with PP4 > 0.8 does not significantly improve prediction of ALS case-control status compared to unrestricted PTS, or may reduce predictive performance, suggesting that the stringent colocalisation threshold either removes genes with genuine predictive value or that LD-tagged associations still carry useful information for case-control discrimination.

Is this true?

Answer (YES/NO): YES